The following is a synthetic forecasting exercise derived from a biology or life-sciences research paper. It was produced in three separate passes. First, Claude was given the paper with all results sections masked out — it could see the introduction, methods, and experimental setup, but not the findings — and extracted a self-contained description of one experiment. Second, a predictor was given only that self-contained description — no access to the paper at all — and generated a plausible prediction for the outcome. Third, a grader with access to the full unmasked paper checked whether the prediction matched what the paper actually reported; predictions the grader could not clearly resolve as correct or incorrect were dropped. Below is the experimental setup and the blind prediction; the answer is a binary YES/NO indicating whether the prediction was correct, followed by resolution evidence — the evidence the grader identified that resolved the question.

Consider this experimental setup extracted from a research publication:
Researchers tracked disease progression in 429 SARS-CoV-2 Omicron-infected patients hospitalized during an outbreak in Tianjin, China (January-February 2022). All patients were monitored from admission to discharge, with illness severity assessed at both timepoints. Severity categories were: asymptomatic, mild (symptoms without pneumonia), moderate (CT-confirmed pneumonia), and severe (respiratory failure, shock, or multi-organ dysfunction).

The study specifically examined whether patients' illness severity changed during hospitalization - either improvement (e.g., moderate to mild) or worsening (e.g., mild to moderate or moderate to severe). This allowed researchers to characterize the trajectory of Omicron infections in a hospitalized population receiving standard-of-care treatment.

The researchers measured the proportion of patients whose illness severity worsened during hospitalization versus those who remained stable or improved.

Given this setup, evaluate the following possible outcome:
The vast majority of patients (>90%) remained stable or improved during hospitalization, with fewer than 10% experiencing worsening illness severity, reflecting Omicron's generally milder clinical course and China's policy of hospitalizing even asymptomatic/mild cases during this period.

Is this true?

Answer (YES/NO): NO